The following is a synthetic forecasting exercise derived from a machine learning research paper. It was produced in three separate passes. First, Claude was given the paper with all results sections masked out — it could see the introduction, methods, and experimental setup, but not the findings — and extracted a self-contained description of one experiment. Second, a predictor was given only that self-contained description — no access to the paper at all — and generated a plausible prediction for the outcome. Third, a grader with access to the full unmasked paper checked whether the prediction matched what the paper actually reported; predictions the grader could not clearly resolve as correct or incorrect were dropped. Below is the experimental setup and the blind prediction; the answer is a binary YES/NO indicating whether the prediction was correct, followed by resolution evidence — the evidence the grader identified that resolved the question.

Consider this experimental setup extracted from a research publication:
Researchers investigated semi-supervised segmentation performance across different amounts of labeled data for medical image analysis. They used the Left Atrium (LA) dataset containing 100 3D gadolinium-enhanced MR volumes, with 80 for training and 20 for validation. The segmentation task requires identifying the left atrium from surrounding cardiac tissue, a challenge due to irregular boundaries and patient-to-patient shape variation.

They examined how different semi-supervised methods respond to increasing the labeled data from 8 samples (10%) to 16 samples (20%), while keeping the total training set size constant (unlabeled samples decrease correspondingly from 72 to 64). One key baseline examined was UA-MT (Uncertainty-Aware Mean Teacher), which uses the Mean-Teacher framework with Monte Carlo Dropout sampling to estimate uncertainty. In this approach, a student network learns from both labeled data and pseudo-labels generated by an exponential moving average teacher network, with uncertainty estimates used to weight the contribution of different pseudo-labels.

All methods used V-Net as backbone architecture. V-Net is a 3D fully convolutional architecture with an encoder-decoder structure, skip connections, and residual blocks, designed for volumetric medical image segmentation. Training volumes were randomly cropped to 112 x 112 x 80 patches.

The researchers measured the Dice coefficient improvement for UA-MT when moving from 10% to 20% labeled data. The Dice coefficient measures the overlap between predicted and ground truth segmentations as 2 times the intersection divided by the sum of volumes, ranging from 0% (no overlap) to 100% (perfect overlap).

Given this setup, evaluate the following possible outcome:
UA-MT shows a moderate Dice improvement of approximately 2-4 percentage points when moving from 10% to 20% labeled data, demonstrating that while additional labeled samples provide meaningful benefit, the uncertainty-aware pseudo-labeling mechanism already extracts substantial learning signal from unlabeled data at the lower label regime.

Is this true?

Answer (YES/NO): NO